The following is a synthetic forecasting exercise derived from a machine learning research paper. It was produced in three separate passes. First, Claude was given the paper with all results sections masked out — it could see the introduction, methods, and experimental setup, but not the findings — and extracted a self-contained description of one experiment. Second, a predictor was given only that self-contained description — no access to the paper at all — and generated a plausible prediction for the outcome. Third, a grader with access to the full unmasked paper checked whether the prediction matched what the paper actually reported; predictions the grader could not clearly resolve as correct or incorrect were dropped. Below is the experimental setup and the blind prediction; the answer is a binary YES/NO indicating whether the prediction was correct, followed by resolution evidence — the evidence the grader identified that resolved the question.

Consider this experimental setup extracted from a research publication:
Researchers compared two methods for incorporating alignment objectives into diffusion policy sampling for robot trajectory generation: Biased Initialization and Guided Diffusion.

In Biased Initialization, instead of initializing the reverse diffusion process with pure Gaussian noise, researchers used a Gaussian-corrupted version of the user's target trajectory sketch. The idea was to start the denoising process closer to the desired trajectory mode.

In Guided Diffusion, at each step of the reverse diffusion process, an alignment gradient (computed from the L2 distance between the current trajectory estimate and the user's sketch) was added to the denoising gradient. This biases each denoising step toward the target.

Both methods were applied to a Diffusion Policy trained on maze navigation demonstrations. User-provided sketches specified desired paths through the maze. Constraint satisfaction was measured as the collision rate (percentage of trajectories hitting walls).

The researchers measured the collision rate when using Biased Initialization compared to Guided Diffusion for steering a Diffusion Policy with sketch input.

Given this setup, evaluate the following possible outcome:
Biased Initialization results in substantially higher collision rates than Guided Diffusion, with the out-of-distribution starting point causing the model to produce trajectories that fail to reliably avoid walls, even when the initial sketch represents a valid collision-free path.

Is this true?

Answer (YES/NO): NO